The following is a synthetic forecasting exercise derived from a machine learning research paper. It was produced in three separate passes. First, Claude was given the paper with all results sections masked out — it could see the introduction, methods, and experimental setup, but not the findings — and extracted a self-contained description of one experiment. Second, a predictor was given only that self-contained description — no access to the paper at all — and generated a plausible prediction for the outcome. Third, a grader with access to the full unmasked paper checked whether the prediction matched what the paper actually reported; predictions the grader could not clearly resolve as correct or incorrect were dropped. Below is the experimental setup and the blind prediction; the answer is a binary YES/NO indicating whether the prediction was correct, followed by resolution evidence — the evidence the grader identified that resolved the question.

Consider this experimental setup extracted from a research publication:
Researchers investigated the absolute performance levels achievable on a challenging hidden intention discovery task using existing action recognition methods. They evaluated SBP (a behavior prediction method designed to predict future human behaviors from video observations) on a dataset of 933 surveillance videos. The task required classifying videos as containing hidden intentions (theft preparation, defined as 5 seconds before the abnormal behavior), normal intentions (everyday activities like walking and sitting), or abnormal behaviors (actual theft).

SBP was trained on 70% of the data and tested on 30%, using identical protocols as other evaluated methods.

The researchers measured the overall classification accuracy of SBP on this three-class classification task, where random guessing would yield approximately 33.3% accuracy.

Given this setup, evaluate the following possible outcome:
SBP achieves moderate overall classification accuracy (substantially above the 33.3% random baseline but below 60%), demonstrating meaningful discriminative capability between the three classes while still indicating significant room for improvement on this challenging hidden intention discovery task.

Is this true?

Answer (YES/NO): NO